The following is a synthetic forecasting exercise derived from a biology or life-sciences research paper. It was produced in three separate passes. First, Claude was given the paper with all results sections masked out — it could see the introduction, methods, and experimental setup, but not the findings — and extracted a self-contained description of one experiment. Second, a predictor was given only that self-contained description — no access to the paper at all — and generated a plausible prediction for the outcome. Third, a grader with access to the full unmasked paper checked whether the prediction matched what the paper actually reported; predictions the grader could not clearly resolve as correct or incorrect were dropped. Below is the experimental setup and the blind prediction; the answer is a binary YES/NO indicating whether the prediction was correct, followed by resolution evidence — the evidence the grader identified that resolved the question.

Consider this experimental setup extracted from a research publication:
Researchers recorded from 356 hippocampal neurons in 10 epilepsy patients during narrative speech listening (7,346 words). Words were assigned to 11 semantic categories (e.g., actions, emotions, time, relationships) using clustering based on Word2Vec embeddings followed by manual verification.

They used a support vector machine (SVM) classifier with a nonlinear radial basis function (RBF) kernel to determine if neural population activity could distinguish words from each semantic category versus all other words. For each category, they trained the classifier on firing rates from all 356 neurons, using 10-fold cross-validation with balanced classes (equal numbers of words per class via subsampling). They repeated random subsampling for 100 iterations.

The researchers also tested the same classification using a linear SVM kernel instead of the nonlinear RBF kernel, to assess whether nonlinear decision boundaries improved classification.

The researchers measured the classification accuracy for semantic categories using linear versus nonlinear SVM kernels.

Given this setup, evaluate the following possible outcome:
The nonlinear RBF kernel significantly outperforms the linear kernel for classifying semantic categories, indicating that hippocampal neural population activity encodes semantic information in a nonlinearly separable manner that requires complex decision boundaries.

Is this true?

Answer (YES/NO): YES